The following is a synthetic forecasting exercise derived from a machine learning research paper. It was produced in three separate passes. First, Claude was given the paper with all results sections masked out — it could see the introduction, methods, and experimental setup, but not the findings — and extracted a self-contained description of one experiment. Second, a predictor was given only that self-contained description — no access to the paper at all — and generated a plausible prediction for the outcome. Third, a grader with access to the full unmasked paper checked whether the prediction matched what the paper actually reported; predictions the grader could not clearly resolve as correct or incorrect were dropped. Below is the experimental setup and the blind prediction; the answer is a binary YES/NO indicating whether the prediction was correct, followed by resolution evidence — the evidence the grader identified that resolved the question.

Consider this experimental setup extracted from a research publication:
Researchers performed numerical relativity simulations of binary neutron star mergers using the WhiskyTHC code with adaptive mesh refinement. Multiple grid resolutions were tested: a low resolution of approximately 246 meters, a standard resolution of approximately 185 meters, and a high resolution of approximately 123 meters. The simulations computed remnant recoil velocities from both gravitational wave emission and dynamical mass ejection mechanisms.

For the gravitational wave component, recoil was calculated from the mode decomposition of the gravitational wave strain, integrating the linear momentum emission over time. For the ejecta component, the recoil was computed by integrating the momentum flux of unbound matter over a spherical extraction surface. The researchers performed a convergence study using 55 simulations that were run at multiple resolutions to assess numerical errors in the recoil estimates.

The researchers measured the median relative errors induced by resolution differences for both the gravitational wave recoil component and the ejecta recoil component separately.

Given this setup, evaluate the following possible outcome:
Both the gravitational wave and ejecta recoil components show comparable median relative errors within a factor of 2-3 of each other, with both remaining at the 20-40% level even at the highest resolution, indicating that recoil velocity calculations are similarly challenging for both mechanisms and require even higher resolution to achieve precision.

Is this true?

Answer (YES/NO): NO